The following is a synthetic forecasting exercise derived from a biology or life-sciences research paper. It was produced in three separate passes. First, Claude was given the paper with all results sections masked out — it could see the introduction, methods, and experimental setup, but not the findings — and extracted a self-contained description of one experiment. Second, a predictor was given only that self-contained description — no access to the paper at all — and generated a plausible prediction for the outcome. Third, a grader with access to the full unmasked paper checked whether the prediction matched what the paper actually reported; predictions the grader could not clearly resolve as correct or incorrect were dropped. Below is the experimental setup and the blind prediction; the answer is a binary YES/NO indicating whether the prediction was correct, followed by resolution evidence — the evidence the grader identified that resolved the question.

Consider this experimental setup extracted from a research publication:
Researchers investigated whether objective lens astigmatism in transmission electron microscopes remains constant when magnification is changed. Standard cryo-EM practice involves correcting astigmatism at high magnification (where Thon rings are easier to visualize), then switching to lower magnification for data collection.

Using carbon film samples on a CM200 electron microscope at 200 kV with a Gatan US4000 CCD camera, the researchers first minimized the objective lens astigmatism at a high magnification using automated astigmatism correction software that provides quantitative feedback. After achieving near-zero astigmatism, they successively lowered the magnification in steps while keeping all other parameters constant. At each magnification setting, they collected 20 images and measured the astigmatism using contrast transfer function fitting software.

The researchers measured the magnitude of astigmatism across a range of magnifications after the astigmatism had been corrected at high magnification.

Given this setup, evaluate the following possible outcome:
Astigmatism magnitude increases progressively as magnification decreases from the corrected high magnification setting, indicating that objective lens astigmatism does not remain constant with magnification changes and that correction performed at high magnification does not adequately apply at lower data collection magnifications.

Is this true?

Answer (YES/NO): NO